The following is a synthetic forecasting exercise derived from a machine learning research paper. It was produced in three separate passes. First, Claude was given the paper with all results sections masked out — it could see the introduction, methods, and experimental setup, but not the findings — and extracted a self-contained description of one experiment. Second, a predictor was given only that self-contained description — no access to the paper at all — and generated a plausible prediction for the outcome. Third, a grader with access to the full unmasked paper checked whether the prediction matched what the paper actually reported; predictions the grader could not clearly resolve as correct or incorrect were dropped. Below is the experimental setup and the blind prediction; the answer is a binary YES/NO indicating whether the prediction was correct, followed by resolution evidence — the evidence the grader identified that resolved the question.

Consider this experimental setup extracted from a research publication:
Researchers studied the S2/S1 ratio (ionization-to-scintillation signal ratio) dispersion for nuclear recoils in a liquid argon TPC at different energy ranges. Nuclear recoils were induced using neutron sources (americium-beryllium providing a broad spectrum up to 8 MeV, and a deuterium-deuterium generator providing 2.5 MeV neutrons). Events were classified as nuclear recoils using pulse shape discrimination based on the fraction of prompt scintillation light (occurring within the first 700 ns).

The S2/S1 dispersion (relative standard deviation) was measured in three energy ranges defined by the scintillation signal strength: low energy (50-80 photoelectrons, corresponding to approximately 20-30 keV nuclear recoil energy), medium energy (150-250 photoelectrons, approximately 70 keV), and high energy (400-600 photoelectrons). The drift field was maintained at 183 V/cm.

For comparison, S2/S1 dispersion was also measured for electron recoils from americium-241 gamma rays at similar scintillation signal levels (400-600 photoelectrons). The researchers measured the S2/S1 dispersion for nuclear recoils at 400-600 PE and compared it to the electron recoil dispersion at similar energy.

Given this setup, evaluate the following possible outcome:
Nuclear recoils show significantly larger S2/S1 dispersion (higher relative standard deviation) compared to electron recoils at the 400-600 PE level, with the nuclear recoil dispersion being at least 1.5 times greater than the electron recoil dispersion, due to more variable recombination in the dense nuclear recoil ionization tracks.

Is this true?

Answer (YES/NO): NO